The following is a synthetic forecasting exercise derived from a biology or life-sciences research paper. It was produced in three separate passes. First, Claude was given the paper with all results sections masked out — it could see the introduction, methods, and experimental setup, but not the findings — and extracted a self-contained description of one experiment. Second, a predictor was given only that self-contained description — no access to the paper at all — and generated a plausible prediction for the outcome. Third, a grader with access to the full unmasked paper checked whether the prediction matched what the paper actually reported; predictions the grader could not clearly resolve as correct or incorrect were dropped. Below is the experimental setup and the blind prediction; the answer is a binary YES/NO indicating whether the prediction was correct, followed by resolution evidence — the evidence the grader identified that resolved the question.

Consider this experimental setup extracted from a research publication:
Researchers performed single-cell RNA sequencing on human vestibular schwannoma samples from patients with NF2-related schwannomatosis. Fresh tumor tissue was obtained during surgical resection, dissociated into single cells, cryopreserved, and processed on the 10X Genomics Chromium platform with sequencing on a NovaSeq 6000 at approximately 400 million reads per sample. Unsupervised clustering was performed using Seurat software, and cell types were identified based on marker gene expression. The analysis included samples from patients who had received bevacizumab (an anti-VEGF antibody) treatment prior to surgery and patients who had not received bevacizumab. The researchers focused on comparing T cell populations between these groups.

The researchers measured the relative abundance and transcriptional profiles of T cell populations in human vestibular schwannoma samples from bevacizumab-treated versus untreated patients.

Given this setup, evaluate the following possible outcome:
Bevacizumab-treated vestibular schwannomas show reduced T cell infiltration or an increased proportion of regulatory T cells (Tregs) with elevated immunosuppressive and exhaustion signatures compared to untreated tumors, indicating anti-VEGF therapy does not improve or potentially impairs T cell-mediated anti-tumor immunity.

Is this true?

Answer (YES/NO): NO